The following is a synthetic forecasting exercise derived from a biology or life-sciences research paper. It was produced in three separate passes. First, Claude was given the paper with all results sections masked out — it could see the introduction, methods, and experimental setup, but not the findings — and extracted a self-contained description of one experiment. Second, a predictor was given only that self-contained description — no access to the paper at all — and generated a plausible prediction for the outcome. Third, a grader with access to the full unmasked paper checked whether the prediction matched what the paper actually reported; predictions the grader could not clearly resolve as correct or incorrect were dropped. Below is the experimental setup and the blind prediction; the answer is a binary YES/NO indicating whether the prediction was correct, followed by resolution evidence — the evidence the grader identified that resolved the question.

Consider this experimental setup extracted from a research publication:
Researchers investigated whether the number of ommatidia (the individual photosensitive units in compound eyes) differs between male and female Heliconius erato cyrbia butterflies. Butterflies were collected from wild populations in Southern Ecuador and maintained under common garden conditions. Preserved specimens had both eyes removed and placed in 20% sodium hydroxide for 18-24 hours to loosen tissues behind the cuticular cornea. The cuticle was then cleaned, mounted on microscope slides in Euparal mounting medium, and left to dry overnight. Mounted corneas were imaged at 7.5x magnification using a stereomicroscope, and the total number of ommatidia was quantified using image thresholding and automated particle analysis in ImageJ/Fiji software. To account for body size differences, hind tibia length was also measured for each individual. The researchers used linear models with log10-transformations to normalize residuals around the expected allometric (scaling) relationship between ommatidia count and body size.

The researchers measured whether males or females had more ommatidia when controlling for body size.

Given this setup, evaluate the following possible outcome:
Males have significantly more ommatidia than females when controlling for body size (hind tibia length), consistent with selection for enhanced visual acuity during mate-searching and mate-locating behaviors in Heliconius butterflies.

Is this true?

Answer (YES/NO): YES